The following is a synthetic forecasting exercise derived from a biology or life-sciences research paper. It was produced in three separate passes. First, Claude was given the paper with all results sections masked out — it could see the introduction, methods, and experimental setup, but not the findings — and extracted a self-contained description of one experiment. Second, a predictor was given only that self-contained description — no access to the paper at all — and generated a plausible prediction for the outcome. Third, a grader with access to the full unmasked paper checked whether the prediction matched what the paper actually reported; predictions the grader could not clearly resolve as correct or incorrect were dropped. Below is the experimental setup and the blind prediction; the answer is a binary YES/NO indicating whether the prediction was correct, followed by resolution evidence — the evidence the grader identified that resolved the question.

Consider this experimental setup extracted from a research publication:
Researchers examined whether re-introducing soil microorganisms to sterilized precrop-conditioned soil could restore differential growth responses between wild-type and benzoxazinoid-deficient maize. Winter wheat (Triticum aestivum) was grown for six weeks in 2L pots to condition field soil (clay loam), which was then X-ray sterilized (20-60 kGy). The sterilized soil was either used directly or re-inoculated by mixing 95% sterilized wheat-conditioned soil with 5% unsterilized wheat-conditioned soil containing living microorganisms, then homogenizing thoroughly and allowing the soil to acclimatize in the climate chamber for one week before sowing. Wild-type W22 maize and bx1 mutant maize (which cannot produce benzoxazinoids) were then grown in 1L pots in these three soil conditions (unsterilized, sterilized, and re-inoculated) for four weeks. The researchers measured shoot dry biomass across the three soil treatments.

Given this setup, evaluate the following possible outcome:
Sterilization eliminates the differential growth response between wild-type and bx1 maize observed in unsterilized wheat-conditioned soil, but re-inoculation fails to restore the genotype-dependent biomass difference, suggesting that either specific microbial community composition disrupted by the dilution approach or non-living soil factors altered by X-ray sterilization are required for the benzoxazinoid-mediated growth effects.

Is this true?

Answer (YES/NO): NO